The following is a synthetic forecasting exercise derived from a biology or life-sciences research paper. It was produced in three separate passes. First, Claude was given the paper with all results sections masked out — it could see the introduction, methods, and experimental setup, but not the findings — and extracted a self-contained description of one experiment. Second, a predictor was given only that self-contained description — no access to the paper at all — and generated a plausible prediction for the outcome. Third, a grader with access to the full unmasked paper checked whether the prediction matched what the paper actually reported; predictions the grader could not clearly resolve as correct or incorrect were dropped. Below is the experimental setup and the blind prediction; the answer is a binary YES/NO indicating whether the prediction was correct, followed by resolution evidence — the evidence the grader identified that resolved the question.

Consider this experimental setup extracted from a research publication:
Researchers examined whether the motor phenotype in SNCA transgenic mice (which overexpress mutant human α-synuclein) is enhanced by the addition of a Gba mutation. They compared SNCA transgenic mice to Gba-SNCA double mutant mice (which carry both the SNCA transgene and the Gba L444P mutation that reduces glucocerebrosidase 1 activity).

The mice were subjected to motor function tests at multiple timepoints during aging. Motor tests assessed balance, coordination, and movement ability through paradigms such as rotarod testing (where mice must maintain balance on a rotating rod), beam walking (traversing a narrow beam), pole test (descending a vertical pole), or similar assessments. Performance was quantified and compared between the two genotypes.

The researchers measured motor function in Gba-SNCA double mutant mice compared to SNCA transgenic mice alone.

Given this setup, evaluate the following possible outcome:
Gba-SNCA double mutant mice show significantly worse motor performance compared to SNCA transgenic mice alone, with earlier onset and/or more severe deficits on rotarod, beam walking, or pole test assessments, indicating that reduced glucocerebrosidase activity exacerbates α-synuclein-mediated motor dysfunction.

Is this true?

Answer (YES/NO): YES